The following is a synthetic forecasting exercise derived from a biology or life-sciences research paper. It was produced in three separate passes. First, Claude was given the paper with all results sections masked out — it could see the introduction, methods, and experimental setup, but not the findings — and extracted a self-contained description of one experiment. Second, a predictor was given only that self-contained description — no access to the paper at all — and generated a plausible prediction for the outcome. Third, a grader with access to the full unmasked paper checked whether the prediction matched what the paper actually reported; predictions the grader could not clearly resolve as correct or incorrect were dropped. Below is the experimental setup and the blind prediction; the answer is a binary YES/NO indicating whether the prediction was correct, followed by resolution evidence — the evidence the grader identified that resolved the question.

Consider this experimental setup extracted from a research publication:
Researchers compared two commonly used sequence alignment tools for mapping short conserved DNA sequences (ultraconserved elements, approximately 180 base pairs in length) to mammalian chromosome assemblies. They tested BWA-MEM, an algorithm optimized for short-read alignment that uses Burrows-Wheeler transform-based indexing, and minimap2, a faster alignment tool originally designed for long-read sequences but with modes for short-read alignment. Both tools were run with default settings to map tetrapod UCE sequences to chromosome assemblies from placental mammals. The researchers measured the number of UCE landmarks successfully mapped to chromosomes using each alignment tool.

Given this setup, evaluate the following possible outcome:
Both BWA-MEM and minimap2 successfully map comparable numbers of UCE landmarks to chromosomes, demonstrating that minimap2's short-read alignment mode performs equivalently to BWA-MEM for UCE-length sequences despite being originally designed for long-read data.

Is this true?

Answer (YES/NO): NO